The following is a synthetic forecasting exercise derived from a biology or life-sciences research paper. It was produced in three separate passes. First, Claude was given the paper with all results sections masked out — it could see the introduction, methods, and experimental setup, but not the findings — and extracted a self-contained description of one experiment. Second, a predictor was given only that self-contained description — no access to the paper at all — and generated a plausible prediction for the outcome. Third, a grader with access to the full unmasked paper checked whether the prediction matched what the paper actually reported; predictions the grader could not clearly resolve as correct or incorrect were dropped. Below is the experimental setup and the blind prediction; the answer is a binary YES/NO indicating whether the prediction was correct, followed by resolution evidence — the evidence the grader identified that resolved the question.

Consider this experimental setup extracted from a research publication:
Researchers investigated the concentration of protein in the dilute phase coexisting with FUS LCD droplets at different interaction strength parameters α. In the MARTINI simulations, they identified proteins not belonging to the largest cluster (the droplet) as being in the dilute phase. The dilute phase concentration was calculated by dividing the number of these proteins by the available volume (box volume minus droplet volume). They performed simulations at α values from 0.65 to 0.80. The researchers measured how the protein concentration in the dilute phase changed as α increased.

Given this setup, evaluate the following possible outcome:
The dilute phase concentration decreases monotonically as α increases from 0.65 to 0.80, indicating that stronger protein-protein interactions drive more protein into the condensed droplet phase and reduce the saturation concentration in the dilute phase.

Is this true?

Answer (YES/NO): YES